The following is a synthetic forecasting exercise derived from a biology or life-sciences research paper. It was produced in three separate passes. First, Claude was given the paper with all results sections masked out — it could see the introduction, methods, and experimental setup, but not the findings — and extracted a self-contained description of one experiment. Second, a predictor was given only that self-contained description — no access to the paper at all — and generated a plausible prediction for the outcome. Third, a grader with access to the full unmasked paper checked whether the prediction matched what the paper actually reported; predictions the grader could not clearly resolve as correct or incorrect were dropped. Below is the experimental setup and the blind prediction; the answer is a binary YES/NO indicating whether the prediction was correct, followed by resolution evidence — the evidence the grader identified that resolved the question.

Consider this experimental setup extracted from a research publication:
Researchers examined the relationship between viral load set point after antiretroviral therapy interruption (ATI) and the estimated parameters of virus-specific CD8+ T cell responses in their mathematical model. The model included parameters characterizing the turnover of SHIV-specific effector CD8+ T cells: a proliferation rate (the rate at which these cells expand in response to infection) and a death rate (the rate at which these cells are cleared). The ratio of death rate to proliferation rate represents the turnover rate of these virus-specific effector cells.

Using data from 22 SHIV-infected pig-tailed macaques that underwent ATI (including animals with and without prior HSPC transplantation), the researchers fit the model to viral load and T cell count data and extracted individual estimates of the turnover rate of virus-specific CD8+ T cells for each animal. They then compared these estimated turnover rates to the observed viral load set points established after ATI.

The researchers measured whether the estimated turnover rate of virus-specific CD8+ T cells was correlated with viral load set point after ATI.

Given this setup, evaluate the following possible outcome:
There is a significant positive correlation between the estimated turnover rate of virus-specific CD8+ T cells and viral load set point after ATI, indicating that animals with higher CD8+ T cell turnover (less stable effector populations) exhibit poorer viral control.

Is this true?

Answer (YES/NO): NO